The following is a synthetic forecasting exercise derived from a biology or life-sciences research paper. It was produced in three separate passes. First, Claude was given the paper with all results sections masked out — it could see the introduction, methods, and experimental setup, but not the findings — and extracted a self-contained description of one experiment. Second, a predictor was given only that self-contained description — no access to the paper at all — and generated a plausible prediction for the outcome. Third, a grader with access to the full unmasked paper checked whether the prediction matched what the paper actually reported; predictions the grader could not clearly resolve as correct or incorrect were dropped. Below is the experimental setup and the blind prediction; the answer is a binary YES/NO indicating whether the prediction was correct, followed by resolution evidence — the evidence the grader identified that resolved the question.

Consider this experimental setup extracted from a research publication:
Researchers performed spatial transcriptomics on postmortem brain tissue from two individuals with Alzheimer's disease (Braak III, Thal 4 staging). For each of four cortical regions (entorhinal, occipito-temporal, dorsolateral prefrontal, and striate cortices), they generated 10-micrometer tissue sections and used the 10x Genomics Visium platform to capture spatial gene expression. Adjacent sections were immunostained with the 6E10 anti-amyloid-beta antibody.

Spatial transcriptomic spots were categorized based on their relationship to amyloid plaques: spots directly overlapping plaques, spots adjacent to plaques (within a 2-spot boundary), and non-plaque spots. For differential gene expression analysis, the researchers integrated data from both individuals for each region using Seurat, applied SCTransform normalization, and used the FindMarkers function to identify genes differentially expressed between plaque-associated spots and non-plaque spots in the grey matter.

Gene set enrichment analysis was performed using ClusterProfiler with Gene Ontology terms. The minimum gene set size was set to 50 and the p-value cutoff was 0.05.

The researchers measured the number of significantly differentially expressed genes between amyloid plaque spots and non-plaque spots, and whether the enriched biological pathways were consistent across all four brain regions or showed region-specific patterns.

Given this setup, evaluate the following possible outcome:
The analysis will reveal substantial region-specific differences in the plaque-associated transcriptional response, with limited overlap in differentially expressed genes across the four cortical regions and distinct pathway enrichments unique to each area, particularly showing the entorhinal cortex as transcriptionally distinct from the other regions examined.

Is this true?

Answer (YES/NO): NO